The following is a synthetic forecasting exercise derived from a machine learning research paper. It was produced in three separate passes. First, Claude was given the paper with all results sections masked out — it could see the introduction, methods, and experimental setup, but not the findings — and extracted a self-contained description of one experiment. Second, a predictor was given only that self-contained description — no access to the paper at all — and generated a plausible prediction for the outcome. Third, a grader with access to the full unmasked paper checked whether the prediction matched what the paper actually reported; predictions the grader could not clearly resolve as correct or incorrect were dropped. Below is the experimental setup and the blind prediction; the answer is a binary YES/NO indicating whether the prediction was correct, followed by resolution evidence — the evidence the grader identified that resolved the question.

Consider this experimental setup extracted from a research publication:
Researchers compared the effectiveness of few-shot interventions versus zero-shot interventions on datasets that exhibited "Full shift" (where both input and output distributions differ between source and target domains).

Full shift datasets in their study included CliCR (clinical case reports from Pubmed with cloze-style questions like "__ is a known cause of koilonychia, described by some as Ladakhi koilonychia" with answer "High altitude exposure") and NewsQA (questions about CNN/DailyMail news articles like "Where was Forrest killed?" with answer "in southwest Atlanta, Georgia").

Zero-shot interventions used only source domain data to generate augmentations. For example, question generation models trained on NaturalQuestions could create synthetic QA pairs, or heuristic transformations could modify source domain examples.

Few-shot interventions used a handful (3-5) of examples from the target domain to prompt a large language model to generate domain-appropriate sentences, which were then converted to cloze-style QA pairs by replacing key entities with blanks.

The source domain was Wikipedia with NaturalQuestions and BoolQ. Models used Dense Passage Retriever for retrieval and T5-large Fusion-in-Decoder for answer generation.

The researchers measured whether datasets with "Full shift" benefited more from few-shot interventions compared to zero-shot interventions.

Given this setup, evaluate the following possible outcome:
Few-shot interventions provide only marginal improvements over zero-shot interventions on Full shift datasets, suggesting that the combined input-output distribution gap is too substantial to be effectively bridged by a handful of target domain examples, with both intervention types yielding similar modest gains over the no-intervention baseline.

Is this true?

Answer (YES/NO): NO